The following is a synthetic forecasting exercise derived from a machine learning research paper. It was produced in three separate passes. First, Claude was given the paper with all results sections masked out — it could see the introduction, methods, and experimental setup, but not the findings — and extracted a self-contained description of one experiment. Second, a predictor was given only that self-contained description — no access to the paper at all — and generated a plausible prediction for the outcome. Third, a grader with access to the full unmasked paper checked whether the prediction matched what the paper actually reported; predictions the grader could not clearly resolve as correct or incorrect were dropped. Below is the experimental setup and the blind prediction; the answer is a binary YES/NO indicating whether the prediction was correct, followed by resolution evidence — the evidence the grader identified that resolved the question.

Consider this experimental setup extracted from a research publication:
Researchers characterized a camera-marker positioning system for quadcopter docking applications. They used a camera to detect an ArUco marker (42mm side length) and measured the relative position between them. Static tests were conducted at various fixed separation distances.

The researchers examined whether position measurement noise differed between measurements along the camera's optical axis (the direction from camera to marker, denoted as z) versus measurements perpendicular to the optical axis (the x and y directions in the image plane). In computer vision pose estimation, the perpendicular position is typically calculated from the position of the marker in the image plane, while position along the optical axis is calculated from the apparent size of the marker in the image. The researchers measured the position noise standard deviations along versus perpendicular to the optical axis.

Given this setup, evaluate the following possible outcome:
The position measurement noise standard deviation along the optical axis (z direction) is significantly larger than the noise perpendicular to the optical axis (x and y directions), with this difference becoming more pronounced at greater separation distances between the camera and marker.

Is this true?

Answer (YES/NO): NO